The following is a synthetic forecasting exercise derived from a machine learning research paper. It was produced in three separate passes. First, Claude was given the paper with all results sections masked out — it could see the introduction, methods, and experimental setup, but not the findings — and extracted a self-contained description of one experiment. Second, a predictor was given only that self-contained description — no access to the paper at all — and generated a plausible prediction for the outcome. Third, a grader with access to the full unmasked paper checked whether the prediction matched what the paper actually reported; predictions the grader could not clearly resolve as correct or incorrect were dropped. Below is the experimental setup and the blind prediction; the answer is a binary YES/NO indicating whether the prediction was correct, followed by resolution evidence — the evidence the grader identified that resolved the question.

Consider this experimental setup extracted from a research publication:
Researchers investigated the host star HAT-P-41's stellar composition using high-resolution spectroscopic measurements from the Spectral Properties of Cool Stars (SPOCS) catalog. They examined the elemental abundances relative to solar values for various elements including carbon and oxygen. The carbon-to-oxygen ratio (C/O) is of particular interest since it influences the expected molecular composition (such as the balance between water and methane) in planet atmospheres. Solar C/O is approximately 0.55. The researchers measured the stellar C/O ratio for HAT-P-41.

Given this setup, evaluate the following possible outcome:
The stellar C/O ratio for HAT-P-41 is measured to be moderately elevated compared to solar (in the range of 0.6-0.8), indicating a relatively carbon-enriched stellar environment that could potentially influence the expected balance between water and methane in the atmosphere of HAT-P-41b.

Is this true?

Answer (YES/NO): NO